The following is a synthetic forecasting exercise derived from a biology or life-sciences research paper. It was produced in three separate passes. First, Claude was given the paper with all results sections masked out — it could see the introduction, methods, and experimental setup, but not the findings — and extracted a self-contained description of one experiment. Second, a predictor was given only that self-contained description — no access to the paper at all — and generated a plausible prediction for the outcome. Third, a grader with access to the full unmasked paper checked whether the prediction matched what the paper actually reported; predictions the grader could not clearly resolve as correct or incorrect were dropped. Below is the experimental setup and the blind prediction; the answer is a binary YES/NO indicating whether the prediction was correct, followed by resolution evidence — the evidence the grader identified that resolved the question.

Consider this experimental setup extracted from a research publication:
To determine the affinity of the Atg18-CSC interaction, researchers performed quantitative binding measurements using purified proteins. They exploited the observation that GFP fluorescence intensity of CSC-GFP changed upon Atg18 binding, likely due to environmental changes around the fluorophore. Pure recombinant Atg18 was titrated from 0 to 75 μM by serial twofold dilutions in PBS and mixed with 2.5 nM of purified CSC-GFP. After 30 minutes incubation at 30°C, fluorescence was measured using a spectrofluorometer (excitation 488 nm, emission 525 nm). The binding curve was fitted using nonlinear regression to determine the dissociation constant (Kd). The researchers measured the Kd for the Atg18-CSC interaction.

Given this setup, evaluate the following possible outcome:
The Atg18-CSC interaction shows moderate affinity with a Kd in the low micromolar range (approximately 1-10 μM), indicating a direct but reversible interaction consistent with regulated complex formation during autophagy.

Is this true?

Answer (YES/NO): NO